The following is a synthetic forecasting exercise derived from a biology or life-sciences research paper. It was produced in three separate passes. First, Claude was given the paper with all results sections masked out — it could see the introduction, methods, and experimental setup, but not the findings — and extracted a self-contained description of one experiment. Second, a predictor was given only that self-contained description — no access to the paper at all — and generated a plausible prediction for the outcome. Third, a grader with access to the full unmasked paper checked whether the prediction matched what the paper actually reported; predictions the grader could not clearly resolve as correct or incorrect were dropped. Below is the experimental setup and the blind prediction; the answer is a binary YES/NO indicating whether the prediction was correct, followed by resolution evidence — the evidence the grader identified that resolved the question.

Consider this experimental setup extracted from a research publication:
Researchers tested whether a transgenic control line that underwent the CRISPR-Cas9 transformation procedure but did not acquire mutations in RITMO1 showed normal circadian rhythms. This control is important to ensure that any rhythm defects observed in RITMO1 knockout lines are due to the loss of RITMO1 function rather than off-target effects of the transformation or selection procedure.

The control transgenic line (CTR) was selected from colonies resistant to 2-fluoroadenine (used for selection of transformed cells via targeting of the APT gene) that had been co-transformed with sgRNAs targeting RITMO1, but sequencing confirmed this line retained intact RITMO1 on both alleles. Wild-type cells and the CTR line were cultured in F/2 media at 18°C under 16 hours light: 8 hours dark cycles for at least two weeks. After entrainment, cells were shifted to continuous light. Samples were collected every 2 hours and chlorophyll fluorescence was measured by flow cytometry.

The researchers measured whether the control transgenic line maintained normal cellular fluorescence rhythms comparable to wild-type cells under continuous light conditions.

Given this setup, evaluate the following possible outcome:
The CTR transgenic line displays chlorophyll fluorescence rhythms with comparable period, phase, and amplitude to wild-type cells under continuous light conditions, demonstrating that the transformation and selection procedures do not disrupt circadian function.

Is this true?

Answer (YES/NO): YES